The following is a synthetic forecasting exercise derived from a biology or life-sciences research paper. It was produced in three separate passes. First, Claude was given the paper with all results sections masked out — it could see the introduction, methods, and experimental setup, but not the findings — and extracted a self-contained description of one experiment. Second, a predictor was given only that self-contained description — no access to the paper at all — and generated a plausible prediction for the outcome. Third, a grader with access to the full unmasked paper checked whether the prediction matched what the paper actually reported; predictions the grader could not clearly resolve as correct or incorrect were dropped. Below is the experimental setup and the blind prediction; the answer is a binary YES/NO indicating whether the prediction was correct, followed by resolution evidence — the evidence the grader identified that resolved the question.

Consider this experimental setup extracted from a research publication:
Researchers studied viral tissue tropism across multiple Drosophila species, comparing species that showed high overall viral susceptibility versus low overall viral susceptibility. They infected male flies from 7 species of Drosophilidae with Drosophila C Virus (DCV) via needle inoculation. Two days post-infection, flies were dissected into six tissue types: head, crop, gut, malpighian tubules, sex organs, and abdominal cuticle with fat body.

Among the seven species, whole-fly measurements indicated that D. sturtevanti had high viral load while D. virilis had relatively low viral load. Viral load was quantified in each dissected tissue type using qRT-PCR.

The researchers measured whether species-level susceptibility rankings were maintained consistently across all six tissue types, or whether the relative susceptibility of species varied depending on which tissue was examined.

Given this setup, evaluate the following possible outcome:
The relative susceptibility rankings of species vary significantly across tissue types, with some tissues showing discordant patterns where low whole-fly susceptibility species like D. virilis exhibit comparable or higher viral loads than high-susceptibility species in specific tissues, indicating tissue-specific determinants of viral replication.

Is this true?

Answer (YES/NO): NO